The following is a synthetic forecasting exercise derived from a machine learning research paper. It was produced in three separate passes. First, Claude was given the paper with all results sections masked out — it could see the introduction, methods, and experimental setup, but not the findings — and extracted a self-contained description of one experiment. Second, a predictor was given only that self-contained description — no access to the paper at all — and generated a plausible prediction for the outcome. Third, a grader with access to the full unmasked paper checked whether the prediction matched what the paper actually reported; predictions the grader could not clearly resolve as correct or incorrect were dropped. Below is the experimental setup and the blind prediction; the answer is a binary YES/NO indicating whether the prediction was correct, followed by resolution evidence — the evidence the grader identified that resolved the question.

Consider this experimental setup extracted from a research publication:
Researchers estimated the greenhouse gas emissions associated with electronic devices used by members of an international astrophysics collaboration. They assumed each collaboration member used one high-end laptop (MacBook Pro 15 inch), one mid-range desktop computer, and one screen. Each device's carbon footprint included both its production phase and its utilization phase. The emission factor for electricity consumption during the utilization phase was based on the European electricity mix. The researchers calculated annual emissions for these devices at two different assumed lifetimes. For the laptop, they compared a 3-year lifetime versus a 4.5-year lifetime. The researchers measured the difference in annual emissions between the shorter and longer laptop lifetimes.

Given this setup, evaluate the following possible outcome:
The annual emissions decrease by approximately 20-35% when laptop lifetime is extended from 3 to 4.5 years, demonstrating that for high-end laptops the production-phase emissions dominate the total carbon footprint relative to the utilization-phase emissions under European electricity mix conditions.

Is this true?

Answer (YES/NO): YES